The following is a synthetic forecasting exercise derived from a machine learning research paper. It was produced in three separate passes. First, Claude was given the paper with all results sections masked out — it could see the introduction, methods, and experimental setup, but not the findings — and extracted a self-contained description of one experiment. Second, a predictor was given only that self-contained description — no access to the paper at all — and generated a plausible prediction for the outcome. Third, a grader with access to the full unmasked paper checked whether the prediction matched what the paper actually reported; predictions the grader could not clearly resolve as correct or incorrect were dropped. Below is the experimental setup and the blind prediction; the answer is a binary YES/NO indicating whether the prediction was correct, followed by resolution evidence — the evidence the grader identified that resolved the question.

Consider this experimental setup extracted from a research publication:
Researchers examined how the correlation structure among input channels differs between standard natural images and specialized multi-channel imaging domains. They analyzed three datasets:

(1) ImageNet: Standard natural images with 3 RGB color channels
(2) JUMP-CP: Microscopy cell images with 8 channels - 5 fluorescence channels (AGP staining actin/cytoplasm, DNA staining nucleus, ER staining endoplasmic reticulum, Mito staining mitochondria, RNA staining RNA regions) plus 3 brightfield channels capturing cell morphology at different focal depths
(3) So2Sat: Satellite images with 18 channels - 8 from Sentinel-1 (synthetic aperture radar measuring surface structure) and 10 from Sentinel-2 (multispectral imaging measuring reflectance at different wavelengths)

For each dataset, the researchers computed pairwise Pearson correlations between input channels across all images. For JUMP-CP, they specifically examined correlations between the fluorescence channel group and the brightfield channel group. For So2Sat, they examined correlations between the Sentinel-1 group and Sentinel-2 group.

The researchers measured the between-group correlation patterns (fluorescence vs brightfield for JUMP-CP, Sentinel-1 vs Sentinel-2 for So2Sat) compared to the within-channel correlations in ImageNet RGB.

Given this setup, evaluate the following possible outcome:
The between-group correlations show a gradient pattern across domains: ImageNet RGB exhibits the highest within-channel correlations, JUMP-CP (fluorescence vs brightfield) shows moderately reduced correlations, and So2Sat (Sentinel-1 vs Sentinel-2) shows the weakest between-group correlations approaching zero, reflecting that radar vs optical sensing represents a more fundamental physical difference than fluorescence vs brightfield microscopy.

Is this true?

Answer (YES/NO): NO